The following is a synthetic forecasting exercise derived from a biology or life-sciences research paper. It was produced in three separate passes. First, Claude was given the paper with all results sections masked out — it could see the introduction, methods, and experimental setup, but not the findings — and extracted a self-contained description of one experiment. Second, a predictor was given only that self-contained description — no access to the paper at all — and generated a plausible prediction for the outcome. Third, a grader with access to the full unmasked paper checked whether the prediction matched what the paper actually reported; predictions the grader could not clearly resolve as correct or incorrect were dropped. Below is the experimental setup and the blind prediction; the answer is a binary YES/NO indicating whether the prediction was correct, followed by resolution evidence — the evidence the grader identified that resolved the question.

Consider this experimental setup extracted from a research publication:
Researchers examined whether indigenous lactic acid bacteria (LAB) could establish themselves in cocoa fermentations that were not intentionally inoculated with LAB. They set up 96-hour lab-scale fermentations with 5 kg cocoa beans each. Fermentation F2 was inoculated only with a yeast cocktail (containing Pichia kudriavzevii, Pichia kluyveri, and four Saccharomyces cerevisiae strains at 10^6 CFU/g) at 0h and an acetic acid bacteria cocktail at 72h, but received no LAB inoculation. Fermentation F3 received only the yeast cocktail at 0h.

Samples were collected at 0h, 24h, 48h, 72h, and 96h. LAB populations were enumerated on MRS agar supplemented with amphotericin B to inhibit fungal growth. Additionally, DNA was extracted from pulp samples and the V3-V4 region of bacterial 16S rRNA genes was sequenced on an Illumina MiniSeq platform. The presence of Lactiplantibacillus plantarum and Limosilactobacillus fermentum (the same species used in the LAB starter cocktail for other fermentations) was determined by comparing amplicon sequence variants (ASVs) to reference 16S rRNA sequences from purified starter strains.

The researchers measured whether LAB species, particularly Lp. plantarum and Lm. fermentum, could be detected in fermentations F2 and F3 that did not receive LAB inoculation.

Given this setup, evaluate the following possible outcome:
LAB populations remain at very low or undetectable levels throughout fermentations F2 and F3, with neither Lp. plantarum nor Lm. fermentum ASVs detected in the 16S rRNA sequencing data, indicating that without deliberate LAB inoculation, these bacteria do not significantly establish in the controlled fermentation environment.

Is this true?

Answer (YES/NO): NO